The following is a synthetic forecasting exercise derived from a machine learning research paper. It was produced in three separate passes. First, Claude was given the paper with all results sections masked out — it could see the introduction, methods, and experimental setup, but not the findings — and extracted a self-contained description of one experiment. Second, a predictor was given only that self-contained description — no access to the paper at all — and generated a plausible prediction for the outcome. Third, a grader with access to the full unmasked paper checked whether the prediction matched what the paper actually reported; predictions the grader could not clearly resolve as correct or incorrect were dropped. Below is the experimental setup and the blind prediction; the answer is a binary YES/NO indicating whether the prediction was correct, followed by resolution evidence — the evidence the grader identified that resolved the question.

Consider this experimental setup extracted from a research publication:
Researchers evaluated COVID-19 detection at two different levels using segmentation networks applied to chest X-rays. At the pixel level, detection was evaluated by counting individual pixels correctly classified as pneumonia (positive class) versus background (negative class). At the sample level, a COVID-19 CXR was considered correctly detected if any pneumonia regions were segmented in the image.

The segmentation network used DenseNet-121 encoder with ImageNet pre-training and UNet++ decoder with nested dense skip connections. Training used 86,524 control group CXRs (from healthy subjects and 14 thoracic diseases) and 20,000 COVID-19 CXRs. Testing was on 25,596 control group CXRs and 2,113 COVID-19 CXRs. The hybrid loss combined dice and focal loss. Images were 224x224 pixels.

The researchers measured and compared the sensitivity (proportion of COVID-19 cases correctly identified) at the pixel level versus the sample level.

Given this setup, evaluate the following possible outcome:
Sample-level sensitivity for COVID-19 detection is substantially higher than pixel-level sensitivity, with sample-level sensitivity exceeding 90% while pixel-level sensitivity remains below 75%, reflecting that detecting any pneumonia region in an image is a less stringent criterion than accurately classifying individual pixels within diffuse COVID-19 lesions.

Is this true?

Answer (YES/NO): NO